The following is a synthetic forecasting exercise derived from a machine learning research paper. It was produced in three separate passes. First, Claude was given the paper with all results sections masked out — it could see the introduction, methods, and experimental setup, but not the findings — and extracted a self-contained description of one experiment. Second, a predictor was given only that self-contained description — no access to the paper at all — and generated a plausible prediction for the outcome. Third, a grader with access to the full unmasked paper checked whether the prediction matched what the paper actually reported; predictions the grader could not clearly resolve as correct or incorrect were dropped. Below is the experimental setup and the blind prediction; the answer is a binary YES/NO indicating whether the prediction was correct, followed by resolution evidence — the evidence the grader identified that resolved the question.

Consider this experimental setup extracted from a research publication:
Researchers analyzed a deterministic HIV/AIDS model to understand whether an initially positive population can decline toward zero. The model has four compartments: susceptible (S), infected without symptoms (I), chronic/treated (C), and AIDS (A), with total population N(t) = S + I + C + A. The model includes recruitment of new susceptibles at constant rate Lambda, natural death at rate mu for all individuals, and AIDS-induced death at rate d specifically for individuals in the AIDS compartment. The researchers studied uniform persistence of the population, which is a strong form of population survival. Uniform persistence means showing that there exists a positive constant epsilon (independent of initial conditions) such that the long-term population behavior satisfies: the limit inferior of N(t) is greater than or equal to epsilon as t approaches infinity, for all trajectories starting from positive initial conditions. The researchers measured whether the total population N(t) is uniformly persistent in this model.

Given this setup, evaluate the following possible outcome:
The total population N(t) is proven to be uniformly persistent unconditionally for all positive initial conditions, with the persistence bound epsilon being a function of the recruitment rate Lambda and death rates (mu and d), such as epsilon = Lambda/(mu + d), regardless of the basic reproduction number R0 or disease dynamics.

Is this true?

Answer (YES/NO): NO